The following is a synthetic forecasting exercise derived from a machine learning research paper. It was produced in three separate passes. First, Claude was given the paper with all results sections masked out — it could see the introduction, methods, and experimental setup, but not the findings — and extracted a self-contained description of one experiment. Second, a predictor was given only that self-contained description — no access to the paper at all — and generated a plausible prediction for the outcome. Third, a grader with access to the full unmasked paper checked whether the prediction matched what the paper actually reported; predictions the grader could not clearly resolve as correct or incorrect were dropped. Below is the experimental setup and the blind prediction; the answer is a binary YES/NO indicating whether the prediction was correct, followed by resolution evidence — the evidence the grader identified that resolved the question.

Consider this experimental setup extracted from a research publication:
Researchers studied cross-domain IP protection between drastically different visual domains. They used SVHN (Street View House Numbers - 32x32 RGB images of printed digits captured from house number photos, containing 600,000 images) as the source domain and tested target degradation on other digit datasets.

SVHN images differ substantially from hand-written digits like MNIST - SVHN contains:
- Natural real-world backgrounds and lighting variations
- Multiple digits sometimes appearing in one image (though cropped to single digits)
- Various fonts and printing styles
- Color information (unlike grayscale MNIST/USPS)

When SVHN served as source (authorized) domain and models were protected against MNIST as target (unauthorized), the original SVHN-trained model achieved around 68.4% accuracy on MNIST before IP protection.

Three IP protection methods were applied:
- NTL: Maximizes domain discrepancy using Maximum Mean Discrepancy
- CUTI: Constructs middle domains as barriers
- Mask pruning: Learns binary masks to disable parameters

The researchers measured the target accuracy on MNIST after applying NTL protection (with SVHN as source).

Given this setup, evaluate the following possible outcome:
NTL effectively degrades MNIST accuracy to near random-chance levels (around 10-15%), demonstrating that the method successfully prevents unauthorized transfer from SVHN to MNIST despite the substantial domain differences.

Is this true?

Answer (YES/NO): YES